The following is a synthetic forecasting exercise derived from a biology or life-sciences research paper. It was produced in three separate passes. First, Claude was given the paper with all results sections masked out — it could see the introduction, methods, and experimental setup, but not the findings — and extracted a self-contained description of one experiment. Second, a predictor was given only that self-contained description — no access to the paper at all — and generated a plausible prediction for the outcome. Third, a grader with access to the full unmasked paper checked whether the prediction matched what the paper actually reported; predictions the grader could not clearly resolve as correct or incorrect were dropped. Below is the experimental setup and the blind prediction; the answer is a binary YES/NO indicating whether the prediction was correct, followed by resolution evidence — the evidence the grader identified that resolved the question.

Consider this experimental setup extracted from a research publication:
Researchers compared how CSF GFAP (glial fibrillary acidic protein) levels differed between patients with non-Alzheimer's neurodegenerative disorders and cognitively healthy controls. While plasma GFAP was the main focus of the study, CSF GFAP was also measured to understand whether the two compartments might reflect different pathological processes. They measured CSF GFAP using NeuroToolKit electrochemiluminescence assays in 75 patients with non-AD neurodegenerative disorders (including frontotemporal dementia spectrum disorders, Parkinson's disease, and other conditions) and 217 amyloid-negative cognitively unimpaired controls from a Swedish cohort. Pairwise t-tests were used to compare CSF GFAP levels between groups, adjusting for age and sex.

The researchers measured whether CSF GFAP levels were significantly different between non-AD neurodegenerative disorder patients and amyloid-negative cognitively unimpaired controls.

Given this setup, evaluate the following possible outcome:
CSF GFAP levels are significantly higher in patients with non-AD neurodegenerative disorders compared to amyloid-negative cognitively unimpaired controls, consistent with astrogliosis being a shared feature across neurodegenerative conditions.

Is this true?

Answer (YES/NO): YES